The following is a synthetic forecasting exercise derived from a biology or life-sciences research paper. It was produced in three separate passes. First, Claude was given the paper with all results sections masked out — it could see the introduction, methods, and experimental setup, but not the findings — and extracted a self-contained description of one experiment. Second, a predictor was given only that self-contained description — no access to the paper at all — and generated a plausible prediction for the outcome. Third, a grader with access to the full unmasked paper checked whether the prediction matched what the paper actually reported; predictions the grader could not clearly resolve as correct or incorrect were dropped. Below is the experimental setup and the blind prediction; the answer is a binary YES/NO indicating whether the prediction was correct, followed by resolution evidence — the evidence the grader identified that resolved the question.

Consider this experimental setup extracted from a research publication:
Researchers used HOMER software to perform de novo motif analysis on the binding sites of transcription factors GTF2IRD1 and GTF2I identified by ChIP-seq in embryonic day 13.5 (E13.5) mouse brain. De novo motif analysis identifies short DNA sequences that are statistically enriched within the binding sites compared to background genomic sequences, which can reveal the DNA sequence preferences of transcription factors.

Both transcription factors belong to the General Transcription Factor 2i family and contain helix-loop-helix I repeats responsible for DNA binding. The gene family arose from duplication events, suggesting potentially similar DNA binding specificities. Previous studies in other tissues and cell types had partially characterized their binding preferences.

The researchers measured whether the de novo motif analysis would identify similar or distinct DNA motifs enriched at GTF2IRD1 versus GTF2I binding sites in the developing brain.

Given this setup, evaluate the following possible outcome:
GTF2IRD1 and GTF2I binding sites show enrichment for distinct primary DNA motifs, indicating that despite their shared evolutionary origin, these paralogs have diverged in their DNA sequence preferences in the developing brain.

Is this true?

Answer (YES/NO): YES